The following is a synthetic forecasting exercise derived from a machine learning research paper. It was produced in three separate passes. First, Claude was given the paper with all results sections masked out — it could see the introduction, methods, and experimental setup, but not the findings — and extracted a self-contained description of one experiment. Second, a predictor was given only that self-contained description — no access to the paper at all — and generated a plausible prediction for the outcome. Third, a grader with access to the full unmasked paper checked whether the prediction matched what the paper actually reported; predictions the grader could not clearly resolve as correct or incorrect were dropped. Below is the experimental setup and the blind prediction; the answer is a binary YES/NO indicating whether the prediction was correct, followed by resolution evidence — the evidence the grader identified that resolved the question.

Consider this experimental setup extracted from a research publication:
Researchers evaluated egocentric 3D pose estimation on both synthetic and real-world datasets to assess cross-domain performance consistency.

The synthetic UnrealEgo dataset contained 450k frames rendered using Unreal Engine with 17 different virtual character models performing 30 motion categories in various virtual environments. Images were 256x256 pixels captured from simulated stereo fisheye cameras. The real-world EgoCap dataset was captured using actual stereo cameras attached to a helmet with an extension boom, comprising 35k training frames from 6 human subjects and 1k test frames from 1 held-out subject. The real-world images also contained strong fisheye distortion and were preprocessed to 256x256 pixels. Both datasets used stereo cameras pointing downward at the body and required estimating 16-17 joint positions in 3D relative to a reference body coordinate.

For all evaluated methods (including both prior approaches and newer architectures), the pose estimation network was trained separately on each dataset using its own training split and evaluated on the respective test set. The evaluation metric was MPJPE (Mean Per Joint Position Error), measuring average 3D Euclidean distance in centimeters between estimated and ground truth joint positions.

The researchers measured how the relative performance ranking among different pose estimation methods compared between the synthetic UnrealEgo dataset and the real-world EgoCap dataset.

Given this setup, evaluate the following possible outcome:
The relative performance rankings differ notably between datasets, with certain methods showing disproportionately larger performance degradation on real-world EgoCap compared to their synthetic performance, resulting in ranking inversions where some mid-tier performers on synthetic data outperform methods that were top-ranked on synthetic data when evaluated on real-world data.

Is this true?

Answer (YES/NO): NO